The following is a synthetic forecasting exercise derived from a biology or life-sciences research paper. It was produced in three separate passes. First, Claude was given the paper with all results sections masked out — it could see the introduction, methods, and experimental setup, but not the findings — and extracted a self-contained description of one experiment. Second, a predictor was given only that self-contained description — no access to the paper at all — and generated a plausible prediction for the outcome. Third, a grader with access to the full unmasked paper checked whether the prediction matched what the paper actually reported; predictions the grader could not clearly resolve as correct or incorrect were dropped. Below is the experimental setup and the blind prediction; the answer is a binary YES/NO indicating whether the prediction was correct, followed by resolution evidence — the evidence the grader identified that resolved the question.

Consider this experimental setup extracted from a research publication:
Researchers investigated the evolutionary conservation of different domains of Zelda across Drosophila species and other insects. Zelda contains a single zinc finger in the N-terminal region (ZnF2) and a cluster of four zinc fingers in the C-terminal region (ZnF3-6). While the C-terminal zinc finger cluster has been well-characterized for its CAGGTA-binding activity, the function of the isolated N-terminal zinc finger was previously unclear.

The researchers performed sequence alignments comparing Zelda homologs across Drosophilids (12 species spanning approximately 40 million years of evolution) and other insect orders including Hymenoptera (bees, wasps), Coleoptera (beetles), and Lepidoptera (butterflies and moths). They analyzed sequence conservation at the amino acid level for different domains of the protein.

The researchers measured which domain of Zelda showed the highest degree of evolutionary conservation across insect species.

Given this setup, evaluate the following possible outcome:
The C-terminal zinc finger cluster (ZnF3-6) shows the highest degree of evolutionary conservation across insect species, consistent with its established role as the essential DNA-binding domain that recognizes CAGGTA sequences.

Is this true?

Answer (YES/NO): NO